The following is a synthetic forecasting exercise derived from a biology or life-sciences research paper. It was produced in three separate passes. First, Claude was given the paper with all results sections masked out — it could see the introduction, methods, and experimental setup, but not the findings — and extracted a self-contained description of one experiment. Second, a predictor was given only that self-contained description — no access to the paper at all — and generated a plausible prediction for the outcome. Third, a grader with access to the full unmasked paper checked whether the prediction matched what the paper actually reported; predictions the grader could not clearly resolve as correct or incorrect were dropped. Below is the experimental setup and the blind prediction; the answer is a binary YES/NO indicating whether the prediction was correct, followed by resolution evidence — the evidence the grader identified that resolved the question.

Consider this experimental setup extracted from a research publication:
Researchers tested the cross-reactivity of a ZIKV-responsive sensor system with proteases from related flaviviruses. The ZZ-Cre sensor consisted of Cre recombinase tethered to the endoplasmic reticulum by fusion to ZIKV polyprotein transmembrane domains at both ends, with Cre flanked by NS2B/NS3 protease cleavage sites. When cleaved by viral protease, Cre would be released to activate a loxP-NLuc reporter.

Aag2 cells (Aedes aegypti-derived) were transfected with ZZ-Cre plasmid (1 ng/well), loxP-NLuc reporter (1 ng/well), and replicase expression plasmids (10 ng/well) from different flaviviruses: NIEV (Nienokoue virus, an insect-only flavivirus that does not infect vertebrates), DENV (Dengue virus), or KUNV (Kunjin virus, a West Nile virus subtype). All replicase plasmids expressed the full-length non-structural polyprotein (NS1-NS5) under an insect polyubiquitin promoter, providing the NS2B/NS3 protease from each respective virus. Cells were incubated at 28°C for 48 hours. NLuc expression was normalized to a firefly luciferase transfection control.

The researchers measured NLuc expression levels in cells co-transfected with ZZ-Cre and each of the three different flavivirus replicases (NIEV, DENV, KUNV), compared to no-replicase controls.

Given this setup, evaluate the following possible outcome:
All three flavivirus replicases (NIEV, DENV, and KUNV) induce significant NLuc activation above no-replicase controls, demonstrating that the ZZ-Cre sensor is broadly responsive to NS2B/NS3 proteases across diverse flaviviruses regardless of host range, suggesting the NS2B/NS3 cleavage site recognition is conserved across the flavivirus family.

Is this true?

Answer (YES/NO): NO